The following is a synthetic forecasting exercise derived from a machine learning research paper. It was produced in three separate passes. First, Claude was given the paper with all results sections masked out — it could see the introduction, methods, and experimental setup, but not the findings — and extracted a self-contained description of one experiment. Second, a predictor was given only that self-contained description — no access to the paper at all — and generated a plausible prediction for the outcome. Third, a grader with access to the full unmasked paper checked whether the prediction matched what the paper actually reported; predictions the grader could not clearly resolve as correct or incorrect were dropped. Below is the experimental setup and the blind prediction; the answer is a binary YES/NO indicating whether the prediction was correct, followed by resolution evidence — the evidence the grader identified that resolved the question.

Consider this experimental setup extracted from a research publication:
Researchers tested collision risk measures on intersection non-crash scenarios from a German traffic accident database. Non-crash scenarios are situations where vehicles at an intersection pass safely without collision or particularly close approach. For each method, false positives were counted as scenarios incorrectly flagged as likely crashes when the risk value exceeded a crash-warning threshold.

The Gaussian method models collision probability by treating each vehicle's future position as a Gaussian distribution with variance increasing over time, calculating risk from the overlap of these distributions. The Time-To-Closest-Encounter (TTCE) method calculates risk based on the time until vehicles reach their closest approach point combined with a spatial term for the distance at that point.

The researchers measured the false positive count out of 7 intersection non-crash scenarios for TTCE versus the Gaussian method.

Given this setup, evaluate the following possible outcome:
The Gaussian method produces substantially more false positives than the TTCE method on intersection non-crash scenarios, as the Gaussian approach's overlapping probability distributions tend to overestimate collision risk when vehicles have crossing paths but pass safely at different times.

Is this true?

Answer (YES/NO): NO